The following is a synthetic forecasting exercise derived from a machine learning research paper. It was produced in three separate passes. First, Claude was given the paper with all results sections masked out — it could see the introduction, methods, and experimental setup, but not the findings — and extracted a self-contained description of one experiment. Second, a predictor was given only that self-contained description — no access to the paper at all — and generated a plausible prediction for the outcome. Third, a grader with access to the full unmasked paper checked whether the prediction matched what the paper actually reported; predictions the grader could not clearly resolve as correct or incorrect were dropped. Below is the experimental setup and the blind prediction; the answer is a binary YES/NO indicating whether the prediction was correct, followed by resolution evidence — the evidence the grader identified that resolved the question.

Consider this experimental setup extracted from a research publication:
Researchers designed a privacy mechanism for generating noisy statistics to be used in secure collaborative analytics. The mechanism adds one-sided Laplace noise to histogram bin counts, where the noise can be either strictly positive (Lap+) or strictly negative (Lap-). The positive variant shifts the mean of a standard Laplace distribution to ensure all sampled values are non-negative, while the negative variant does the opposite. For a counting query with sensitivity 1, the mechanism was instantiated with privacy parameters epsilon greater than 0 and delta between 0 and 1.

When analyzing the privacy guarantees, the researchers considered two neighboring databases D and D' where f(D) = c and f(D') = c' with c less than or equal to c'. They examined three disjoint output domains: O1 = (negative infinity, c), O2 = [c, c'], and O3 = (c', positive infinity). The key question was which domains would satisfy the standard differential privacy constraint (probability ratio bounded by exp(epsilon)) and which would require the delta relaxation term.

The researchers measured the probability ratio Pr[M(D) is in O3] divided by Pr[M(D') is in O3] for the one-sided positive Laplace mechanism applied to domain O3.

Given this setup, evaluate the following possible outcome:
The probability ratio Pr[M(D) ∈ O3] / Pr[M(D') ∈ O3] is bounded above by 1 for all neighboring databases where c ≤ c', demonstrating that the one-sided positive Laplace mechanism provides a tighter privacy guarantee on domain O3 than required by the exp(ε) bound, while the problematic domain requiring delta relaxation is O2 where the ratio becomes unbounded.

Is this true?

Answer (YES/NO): NO